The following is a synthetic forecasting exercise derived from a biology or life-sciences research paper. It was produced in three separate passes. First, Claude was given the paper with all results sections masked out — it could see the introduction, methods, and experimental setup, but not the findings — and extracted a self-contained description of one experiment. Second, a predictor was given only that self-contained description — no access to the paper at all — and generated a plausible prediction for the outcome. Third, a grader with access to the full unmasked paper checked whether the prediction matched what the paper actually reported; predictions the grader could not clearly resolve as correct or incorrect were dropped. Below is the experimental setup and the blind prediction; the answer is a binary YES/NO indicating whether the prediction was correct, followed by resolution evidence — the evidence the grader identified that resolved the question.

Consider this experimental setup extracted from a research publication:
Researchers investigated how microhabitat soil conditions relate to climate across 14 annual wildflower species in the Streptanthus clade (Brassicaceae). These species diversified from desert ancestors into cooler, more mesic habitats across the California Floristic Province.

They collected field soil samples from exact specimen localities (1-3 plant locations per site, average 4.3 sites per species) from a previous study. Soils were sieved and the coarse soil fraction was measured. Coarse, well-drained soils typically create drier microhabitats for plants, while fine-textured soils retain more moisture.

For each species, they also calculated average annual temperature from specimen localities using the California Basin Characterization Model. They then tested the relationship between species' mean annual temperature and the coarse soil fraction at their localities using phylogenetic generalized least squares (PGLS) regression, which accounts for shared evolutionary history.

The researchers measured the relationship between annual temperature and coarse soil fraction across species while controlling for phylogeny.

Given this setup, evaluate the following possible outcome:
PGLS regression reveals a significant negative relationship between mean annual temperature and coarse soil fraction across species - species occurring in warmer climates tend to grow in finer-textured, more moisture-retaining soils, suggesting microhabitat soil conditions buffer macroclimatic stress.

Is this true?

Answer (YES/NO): YES